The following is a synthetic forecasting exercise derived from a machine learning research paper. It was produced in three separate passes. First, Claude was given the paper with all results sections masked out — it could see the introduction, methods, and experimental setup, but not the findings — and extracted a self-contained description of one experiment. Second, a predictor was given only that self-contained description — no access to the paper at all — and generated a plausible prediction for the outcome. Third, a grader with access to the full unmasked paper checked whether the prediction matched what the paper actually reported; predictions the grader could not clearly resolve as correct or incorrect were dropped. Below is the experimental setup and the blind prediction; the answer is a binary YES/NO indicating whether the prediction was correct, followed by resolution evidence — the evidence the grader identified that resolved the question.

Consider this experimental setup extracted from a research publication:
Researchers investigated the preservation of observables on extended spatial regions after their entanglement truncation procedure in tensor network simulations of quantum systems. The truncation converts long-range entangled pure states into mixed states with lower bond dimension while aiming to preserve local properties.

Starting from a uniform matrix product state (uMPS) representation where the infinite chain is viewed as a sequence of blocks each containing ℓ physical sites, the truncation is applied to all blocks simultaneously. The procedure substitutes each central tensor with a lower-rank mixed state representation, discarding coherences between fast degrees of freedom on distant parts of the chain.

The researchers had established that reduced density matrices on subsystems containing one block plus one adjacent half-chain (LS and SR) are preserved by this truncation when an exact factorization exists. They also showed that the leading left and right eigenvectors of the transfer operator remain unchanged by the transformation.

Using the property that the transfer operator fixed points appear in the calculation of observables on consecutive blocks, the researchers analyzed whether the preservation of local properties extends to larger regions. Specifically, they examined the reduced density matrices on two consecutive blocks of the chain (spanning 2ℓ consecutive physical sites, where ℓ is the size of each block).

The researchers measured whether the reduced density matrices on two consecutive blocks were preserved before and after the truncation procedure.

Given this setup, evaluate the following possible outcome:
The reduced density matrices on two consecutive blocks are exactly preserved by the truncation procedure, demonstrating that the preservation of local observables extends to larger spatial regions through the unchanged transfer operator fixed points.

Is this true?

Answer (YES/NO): YES